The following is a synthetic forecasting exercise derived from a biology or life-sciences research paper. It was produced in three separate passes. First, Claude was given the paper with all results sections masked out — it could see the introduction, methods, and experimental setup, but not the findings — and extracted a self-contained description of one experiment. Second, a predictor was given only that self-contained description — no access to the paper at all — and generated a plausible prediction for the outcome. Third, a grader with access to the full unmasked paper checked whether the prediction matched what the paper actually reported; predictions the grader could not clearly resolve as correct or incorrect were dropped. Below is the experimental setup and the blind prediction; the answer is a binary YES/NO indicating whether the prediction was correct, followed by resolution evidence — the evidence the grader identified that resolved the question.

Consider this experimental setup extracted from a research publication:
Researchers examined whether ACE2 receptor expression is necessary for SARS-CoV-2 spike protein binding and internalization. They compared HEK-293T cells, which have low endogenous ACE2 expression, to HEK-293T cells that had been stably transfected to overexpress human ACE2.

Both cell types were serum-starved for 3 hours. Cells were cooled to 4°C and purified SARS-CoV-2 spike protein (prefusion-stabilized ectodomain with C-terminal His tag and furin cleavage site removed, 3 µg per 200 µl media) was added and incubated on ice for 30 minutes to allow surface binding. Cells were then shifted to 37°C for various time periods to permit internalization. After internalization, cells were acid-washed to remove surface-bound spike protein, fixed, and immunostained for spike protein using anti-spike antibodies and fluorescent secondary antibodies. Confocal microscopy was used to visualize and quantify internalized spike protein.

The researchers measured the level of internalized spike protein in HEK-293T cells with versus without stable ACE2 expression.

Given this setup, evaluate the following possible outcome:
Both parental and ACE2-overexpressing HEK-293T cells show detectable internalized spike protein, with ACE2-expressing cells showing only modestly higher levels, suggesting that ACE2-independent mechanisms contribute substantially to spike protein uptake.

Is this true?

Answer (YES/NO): NO